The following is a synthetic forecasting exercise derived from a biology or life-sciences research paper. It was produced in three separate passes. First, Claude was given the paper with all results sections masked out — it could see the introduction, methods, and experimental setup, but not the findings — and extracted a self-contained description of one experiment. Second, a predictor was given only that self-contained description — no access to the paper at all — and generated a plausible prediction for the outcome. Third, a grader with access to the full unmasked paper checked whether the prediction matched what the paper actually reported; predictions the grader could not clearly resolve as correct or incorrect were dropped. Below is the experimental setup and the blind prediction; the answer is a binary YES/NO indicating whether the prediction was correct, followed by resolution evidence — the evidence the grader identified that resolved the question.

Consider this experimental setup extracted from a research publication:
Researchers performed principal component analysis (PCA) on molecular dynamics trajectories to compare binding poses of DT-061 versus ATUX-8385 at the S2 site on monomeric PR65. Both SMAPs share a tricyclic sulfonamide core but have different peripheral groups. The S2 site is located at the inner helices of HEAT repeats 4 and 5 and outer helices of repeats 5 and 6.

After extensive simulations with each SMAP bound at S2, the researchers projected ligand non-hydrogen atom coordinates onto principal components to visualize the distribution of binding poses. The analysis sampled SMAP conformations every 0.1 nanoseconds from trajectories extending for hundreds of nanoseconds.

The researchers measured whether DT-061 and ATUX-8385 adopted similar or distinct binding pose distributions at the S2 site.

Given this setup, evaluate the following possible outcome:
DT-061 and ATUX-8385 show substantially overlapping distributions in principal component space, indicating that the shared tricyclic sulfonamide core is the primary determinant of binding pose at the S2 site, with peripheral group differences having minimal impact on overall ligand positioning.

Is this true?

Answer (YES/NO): YES